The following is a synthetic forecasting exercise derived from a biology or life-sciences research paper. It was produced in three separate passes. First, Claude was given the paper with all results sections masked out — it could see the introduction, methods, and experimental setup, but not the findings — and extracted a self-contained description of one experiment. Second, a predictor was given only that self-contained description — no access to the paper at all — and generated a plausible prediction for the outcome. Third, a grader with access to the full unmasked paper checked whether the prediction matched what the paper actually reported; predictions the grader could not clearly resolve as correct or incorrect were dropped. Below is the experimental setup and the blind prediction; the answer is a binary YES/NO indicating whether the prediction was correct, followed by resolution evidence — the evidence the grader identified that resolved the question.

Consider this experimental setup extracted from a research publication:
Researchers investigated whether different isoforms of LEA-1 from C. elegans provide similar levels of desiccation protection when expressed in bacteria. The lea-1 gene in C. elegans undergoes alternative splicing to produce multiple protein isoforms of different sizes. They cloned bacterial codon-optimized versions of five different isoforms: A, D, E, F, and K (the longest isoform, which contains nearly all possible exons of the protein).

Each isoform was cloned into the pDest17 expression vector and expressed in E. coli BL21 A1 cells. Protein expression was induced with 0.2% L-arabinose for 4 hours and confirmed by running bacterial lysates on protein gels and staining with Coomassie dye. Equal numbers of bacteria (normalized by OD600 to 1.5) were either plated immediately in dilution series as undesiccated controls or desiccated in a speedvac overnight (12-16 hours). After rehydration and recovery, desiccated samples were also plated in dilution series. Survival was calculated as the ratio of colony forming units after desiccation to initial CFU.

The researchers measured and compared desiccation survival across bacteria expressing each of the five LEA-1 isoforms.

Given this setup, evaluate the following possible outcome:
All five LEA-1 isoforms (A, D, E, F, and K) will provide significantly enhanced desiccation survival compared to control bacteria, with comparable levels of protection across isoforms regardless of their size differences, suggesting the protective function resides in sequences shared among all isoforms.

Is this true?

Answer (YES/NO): YES